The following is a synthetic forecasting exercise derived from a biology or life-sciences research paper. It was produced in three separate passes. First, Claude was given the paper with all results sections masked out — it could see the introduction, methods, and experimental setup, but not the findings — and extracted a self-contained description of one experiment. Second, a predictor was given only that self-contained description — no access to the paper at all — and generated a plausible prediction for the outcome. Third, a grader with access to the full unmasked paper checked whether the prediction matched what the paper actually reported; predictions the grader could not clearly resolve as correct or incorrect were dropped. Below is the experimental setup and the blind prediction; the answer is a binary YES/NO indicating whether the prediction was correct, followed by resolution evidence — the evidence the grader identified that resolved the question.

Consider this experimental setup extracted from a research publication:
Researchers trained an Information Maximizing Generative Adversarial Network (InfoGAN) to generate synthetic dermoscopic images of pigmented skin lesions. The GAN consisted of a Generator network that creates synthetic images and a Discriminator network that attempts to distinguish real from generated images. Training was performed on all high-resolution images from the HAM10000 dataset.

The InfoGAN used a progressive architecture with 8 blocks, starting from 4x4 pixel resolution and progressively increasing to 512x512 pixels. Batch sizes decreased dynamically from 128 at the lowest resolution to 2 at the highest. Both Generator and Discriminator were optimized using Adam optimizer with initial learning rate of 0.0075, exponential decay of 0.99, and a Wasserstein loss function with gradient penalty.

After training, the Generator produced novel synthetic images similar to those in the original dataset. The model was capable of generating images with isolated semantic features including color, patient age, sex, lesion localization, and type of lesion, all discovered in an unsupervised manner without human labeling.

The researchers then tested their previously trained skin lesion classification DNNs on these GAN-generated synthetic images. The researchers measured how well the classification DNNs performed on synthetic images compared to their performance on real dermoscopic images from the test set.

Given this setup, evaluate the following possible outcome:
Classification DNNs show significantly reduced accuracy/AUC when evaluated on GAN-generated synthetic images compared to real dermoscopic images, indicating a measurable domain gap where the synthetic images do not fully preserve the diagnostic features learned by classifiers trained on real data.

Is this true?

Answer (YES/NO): NO